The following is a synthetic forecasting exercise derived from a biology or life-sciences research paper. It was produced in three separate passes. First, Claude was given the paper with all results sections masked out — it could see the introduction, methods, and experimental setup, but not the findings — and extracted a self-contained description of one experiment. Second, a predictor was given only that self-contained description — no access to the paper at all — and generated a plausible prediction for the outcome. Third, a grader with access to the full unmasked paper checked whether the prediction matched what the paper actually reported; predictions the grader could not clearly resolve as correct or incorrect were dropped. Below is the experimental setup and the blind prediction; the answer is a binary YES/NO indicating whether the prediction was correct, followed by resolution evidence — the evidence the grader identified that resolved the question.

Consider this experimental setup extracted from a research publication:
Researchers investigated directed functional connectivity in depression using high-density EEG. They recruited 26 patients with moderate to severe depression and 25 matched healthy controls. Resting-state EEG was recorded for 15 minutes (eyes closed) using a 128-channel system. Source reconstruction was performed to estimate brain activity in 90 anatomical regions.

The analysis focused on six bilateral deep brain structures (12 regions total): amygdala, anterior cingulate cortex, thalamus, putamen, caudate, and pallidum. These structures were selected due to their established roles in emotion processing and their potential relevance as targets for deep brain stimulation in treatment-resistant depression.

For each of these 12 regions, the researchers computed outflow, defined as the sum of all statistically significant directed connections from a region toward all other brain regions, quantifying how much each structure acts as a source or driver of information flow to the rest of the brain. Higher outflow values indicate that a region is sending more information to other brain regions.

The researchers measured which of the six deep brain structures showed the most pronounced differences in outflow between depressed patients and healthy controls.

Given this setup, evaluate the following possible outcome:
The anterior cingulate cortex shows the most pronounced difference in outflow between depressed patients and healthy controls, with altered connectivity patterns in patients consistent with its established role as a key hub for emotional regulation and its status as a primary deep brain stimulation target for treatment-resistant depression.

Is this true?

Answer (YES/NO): NO